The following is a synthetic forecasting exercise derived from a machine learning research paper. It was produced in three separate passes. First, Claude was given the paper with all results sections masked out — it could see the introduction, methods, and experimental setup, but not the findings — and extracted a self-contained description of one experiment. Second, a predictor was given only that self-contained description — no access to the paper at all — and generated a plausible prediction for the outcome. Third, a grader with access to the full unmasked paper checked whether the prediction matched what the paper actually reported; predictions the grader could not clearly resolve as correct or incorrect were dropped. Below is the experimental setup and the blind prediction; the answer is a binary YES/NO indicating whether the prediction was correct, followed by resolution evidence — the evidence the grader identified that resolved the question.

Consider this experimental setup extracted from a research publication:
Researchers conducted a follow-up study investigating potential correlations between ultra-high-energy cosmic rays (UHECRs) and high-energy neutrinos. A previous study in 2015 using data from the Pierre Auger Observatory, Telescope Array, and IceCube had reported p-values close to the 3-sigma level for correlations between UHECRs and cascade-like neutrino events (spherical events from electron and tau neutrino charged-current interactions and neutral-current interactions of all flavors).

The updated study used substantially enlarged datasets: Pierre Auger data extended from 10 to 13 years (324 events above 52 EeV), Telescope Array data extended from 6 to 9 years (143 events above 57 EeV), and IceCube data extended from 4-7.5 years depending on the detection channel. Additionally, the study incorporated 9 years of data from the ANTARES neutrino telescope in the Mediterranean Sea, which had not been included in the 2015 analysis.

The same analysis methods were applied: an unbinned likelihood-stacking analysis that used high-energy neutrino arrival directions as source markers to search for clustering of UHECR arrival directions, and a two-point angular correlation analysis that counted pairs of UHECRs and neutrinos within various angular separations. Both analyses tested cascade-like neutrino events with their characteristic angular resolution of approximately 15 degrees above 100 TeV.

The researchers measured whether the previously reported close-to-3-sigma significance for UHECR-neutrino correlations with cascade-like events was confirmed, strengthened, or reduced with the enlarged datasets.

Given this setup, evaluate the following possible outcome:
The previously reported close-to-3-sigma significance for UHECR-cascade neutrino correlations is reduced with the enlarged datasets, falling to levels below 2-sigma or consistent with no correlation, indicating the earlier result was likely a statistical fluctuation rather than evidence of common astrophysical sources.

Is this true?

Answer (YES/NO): YES